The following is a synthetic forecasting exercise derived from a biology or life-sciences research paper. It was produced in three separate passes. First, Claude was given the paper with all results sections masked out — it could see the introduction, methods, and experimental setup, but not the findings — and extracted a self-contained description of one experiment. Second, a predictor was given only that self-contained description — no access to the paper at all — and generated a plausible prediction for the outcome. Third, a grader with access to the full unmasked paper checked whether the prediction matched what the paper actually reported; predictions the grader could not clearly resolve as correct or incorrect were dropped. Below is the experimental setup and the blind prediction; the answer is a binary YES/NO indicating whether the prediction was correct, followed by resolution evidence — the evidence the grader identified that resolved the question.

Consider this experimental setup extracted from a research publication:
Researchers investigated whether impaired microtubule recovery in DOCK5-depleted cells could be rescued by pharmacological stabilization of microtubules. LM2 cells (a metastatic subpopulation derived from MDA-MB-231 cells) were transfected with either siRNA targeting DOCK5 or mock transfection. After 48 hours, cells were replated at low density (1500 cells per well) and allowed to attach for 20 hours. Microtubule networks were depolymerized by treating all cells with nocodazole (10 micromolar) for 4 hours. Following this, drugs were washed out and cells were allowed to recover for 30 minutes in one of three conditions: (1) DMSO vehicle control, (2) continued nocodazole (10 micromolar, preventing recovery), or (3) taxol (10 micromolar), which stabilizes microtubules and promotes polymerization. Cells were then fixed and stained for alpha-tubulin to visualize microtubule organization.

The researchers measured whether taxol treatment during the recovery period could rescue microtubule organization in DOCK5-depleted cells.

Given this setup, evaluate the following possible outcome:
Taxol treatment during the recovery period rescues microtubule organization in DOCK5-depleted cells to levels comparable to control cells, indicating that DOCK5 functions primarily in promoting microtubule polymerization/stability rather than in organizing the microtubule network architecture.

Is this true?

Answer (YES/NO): NO